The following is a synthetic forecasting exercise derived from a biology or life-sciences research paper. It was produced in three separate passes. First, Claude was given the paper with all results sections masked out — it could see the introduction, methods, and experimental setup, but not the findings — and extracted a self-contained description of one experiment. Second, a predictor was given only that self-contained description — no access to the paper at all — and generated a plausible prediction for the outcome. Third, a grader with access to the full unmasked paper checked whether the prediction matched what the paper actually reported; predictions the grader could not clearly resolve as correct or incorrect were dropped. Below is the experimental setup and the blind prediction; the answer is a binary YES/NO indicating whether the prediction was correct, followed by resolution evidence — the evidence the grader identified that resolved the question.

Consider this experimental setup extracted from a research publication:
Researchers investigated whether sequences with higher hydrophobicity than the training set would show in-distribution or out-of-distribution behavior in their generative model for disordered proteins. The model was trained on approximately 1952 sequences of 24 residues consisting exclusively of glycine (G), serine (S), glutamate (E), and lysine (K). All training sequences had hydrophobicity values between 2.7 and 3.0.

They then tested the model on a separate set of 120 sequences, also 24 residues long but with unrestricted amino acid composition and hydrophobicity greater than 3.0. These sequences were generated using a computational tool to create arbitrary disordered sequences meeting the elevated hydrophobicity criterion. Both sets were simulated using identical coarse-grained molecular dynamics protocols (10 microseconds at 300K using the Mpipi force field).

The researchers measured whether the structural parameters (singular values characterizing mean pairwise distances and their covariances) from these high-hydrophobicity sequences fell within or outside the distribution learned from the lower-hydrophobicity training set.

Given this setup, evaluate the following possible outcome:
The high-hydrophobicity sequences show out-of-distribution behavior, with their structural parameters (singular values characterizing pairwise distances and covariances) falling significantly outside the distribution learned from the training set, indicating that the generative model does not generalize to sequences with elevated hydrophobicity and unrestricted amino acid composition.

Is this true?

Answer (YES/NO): YES